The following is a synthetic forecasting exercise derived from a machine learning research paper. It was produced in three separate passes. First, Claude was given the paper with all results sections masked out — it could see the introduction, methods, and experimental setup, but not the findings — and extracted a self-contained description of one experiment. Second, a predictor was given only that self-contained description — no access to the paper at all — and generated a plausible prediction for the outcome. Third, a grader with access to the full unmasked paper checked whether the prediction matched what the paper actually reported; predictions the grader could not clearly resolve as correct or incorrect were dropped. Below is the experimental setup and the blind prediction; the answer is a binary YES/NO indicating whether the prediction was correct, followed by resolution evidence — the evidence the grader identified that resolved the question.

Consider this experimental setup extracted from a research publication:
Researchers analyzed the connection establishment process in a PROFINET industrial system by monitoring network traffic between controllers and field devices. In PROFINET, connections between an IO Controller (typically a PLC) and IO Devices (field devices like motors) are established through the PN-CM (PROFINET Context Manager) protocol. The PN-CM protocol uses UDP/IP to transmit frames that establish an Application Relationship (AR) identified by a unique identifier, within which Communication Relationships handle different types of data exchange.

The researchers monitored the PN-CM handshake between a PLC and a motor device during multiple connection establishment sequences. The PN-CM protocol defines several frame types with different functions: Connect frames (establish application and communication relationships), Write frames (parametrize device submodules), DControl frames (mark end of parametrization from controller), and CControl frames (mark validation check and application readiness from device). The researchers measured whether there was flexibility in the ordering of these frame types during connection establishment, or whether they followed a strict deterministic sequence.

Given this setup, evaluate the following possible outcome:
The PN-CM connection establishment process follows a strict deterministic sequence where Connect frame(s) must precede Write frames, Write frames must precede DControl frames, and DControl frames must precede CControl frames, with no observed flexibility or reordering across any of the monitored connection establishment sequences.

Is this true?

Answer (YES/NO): YES